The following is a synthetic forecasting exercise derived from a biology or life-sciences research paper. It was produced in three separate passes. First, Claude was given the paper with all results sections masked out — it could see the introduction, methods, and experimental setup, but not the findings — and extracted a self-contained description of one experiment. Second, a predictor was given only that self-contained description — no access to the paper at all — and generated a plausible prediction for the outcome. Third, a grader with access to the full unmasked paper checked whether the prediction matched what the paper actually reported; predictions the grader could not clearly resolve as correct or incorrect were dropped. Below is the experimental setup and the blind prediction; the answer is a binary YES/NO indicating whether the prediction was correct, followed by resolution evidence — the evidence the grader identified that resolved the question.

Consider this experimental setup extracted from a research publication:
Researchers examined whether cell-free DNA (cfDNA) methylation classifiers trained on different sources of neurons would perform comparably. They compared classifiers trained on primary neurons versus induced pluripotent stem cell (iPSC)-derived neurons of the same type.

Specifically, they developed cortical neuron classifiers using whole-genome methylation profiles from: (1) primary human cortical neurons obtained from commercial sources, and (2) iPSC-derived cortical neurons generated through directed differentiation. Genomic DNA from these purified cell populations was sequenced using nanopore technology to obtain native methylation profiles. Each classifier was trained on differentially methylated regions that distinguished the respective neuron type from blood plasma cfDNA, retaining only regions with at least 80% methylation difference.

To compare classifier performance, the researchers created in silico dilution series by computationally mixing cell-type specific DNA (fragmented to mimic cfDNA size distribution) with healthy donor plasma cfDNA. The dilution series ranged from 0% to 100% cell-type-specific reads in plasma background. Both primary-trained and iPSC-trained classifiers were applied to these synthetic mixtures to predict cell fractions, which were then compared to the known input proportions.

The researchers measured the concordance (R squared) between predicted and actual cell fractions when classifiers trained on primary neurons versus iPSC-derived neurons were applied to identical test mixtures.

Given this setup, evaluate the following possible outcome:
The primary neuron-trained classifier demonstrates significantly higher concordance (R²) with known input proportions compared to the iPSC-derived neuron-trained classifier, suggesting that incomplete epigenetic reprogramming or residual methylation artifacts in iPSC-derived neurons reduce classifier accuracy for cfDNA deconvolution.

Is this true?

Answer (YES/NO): YES